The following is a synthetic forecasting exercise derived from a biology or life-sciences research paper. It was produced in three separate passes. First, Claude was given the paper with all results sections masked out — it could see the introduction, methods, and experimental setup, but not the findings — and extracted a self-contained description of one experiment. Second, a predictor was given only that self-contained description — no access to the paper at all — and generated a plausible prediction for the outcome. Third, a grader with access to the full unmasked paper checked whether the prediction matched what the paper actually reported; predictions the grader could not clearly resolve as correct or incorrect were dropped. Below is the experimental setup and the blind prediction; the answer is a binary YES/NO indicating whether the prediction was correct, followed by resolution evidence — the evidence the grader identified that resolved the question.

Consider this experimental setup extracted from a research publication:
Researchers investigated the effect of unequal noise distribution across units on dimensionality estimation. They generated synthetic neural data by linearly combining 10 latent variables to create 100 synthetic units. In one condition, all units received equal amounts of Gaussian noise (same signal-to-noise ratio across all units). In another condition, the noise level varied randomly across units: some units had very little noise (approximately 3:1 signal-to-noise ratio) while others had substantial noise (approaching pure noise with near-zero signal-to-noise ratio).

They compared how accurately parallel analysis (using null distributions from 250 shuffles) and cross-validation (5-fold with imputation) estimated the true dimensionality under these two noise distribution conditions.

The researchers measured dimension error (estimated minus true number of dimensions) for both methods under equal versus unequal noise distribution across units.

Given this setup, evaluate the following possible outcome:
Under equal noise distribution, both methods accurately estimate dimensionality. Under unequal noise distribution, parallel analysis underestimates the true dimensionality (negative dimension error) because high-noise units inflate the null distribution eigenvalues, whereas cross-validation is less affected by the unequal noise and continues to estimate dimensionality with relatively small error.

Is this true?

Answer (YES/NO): NO